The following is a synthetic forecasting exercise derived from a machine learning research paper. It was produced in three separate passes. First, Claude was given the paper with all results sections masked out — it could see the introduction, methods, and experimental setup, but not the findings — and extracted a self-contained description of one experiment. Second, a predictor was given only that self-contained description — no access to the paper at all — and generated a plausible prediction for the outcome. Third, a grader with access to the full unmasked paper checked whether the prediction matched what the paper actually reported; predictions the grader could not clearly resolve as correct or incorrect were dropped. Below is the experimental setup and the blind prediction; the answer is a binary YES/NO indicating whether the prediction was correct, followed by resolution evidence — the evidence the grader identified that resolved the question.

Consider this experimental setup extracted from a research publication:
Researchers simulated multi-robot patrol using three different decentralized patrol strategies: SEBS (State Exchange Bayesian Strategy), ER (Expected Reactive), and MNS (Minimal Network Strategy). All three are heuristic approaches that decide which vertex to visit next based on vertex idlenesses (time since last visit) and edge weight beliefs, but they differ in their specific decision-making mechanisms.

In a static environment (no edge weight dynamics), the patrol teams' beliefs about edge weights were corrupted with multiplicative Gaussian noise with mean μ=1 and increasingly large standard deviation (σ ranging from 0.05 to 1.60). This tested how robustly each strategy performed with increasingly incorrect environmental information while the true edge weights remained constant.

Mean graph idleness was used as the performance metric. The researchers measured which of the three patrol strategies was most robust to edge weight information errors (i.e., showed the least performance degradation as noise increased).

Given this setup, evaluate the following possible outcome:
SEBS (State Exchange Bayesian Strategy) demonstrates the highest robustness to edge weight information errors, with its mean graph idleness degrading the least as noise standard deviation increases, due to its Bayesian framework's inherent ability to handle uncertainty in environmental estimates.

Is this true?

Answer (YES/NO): NO